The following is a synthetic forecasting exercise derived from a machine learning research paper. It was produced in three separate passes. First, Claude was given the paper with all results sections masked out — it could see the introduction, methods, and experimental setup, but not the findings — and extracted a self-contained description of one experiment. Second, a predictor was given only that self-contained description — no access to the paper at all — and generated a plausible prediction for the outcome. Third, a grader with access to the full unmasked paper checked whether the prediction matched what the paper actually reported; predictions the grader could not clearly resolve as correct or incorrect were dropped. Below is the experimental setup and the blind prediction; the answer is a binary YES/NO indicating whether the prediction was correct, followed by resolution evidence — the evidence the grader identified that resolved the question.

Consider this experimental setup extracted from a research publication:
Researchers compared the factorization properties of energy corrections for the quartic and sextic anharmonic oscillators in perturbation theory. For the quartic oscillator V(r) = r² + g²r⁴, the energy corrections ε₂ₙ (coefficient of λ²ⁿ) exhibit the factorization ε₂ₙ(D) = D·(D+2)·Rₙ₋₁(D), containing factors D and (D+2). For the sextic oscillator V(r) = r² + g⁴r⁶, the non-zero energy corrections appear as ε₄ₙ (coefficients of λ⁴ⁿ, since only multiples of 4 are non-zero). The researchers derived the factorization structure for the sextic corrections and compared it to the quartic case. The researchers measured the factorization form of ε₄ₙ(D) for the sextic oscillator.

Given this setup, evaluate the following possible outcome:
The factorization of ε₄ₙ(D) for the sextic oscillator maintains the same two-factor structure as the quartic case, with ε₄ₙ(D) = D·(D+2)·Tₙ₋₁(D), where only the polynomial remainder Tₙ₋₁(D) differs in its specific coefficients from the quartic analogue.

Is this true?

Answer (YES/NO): NO